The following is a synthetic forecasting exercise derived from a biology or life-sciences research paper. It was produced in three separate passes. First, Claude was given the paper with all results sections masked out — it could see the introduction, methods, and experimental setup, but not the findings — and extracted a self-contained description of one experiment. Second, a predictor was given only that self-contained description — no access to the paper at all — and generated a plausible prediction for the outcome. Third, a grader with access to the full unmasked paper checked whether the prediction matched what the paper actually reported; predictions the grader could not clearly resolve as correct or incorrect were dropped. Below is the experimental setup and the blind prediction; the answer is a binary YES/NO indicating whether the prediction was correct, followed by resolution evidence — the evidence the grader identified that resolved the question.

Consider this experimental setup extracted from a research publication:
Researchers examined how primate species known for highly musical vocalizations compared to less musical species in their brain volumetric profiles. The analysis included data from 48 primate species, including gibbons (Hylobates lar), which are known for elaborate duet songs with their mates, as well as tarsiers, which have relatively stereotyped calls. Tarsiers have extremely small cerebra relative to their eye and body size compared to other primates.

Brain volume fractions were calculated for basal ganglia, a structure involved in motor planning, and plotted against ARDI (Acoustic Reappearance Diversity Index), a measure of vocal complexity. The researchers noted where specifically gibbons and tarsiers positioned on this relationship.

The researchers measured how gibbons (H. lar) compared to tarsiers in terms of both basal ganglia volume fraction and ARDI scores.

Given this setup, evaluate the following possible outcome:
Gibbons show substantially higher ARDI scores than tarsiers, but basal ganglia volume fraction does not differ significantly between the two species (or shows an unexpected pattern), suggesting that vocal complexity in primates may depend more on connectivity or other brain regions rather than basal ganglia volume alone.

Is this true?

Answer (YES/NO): NO